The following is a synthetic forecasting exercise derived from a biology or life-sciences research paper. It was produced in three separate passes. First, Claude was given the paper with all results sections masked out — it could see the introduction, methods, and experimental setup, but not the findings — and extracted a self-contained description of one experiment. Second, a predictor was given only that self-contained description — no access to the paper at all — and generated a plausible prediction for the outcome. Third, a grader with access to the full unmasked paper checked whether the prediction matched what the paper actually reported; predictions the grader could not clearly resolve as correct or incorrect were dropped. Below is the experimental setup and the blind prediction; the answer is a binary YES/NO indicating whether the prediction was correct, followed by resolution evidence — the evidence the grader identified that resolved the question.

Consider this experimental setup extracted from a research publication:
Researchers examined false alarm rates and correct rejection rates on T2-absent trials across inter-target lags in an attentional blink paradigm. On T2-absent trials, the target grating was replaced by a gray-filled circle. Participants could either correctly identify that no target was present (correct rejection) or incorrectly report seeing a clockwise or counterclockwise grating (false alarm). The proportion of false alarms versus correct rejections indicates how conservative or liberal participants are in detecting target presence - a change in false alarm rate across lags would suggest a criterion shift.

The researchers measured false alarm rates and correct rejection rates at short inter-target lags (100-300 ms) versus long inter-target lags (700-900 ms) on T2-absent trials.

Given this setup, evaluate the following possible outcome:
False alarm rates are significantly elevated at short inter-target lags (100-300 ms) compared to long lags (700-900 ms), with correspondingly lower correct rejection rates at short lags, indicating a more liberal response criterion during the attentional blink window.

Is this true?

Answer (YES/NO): NO